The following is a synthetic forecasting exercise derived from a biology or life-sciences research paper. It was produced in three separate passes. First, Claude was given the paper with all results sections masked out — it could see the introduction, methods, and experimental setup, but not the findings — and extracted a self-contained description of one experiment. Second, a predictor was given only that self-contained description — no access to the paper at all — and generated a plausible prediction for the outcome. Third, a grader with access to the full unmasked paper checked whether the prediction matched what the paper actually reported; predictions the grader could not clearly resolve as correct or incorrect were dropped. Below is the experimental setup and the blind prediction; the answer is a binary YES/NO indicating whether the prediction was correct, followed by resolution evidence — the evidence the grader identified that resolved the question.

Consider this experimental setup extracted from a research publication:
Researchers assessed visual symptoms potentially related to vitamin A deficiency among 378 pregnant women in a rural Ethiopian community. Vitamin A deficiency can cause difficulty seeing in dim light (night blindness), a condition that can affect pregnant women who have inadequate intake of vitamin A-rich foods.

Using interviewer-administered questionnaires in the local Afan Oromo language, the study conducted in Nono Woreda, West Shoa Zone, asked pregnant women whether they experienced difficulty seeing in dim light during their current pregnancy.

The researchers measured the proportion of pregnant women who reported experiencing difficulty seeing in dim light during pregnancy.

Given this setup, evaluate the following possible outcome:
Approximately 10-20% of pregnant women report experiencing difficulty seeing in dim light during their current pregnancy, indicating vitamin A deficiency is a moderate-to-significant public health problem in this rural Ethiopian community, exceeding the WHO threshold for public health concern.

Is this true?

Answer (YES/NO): NO